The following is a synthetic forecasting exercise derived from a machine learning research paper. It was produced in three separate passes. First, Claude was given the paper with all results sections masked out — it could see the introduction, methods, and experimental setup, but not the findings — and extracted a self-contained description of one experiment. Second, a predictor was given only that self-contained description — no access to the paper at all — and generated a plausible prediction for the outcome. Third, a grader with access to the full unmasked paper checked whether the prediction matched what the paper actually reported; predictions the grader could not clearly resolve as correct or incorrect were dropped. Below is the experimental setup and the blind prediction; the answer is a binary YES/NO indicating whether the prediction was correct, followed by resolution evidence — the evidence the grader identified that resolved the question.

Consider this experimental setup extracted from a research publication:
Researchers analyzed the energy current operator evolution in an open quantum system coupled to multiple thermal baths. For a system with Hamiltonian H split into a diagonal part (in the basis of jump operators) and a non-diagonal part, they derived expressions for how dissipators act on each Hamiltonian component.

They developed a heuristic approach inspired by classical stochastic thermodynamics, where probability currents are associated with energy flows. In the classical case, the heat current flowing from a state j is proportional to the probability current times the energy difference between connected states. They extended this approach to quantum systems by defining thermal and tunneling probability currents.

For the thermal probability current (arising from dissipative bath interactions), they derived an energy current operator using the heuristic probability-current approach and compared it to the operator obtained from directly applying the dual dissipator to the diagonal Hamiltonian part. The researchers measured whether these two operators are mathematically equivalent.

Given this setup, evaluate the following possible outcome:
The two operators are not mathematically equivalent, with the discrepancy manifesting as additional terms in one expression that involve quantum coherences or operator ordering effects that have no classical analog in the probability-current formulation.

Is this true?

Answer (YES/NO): NO